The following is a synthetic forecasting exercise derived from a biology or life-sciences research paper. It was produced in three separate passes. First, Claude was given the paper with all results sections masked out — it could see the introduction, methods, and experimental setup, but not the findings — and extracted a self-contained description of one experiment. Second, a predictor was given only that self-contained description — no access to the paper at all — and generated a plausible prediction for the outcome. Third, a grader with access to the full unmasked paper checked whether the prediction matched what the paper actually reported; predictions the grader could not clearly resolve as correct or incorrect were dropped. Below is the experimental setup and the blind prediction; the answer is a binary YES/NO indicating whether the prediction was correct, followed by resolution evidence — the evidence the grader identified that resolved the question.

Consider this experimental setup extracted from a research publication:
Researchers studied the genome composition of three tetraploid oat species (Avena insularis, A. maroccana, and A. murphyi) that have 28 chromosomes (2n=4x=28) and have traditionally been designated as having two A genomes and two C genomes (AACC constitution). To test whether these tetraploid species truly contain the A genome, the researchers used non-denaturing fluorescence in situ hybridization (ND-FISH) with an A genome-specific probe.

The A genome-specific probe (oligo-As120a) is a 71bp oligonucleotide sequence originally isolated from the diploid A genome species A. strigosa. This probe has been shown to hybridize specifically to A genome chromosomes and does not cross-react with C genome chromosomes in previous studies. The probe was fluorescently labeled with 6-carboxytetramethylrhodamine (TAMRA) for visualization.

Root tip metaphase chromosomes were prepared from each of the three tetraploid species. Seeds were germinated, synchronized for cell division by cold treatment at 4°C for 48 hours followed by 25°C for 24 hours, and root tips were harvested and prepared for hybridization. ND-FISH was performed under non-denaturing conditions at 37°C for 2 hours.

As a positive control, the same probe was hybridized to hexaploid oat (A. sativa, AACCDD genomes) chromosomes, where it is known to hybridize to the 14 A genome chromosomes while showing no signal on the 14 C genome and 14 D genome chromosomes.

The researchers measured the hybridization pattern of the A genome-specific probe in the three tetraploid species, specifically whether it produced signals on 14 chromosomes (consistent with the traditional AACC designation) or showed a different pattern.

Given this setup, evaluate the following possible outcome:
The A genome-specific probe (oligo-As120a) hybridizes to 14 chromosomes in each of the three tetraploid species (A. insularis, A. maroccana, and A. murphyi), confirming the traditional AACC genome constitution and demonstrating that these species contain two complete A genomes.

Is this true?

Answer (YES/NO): NO